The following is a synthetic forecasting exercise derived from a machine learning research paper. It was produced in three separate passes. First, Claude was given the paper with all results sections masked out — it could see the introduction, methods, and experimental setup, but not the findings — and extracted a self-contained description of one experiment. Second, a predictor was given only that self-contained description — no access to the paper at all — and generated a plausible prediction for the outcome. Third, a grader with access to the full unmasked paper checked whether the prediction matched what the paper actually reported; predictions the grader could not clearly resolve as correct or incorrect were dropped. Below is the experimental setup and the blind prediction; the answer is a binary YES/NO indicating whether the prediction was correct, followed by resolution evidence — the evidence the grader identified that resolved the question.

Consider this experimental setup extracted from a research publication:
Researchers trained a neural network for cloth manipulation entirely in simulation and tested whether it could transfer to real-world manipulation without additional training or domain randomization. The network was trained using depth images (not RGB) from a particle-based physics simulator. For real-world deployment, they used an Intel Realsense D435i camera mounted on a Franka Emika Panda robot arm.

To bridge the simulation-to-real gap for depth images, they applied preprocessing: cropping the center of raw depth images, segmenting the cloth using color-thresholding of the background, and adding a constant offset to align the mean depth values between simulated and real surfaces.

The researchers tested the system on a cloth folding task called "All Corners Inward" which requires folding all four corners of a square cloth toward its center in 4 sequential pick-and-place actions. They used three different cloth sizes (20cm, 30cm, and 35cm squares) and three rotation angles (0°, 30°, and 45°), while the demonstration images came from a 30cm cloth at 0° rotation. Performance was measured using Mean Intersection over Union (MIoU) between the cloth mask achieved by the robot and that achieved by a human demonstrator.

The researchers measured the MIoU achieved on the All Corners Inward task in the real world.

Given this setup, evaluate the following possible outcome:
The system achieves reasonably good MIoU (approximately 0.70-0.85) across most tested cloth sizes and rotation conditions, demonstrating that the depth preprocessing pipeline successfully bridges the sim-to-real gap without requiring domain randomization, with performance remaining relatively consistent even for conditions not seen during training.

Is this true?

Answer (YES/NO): NO